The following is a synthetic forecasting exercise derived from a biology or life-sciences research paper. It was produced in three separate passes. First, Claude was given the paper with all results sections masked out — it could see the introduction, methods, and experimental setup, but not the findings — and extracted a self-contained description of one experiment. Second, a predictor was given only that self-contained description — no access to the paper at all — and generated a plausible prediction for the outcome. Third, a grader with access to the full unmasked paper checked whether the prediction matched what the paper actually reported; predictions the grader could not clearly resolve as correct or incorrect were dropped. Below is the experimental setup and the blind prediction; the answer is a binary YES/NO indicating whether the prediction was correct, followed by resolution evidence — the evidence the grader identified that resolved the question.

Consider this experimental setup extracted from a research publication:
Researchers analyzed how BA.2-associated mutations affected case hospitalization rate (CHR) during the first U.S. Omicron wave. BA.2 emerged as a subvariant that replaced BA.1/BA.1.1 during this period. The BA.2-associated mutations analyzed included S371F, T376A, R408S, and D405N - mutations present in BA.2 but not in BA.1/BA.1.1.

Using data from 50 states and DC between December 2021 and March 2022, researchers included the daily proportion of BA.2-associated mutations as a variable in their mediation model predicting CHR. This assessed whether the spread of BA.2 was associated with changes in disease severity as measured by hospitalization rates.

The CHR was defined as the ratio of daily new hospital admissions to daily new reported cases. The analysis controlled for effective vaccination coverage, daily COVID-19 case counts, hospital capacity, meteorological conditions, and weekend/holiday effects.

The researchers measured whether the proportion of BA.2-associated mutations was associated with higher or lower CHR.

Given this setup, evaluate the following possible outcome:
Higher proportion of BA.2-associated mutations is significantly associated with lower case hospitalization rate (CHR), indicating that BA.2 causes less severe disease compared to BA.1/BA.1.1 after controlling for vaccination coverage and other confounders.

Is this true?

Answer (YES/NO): NO